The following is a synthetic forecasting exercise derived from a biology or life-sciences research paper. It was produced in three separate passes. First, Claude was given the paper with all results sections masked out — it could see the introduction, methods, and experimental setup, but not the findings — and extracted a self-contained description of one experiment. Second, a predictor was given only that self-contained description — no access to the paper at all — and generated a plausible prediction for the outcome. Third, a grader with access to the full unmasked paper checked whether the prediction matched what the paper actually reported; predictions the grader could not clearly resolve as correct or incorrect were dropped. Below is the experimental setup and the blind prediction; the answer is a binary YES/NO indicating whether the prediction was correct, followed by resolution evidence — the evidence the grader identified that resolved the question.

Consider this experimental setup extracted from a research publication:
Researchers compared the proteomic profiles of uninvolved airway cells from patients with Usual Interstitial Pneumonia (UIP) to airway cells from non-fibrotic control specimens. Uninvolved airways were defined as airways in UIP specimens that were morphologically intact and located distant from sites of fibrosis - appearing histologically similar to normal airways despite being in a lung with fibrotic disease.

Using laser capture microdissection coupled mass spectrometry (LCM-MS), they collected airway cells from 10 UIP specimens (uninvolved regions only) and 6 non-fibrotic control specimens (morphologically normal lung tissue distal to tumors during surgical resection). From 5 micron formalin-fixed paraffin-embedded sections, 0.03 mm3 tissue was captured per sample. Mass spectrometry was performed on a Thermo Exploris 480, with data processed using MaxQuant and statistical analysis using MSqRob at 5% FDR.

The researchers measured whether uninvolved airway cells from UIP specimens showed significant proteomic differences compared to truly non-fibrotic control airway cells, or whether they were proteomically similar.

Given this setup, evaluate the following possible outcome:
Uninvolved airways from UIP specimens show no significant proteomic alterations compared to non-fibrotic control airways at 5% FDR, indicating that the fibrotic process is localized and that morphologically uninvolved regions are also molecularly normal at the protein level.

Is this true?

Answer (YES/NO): NO